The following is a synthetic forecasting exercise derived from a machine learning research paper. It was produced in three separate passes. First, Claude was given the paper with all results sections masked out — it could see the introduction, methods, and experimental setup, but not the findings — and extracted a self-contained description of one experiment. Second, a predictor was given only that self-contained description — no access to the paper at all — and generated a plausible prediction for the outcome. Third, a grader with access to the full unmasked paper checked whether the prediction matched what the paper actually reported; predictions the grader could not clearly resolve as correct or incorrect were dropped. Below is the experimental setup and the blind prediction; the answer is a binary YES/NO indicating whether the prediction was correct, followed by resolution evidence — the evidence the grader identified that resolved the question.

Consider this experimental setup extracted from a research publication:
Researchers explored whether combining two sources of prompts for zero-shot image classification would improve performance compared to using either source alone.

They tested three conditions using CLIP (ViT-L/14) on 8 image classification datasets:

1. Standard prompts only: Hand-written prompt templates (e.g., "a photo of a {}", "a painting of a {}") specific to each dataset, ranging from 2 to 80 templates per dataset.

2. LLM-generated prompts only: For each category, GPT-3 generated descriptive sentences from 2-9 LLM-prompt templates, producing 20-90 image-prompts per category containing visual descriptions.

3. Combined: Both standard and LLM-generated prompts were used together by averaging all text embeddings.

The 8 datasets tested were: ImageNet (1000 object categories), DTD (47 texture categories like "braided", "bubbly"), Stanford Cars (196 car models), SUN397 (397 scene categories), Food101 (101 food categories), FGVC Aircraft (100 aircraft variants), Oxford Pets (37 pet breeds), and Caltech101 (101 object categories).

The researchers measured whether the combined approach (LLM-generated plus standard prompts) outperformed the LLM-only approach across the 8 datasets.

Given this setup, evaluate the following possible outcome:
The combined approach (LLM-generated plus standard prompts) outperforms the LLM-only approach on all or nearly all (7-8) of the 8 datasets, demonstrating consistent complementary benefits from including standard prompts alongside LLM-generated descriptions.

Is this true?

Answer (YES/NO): NO